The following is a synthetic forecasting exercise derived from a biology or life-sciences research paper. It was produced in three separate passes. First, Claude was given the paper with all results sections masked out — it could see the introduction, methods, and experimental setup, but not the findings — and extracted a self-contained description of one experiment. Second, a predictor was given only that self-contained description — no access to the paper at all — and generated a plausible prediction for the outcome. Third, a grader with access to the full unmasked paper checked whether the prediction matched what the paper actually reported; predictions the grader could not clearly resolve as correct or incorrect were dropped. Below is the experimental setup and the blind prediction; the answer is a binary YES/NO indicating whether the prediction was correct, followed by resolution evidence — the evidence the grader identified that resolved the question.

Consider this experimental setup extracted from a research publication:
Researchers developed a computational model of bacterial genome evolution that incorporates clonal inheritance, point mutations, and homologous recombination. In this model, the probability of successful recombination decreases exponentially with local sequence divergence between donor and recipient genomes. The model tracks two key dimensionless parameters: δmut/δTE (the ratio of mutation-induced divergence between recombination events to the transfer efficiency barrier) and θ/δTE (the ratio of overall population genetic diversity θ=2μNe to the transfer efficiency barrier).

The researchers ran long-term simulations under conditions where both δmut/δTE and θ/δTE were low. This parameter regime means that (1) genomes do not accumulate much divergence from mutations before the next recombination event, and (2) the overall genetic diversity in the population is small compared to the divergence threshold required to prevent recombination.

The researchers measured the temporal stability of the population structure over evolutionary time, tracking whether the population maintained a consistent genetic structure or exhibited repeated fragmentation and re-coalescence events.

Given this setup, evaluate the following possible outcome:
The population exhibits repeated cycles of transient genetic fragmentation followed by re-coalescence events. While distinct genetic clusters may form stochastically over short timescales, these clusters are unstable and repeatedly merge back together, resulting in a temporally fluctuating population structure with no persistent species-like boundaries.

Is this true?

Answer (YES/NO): NO